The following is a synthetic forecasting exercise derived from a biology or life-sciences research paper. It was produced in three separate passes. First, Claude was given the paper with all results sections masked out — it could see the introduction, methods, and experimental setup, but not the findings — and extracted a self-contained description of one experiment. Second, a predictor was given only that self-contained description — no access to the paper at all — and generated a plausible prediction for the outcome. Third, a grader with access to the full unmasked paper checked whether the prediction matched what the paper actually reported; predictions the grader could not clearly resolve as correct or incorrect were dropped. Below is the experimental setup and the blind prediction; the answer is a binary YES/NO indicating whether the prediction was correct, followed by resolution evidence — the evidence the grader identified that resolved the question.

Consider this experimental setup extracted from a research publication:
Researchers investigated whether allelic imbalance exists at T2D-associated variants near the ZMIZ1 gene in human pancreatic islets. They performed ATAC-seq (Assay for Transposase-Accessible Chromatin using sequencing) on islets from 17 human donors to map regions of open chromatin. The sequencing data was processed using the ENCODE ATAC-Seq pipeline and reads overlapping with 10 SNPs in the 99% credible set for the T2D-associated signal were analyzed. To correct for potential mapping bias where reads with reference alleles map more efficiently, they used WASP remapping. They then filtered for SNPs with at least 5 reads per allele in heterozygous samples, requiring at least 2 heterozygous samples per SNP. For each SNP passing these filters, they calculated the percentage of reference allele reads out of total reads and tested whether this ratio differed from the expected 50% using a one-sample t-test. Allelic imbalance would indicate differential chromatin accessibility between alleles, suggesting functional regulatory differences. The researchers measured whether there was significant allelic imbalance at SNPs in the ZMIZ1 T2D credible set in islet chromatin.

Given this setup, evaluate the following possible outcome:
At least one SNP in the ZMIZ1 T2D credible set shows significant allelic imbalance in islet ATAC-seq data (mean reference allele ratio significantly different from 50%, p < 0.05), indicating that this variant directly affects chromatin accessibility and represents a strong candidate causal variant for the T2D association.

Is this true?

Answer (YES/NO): YES